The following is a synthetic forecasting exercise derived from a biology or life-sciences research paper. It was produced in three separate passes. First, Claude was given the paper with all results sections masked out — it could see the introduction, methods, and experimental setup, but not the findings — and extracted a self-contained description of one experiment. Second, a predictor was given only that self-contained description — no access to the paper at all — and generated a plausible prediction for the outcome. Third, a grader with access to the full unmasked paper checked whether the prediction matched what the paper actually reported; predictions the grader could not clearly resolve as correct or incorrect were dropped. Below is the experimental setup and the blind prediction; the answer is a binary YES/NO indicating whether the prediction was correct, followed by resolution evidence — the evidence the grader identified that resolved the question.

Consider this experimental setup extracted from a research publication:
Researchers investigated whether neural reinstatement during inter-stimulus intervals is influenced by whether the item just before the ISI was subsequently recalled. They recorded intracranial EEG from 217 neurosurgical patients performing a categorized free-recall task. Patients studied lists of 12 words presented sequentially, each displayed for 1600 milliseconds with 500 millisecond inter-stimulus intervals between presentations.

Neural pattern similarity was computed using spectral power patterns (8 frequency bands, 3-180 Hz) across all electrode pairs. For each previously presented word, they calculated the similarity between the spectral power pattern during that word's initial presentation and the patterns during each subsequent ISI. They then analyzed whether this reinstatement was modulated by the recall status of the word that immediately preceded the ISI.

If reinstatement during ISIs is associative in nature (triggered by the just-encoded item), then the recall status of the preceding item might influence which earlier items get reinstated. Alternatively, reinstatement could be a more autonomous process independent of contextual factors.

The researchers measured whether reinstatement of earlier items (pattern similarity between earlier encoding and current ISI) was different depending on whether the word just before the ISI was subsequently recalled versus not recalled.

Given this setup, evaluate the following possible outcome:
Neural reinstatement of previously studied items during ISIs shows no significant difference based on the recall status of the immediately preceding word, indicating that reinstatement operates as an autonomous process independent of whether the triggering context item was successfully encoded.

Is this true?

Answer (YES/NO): NO